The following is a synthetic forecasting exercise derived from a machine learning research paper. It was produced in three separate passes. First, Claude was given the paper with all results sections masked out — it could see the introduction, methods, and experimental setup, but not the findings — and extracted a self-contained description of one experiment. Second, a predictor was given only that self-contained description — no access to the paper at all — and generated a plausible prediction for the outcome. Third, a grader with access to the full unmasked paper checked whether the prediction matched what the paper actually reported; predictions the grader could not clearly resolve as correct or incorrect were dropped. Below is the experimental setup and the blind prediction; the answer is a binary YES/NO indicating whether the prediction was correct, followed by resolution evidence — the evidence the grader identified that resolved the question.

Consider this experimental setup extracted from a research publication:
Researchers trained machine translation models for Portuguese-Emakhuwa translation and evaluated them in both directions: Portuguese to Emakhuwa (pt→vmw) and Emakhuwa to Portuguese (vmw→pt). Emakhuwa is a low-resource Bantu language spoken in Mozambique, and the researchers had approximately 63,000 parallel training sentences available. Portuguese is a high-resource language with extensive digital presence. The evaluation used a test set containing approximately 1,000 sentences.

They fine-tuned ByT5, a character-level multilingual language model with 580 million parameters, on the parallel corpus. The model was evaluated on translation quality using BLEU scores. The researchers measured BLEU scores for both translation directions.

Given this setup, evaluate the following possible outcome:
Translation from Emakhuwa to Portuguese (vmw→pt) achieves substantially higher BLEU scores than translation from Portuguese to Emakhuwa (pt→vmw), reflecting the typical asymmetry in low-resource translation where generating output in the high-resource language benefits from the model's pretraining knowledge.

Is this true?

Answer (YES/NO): YES